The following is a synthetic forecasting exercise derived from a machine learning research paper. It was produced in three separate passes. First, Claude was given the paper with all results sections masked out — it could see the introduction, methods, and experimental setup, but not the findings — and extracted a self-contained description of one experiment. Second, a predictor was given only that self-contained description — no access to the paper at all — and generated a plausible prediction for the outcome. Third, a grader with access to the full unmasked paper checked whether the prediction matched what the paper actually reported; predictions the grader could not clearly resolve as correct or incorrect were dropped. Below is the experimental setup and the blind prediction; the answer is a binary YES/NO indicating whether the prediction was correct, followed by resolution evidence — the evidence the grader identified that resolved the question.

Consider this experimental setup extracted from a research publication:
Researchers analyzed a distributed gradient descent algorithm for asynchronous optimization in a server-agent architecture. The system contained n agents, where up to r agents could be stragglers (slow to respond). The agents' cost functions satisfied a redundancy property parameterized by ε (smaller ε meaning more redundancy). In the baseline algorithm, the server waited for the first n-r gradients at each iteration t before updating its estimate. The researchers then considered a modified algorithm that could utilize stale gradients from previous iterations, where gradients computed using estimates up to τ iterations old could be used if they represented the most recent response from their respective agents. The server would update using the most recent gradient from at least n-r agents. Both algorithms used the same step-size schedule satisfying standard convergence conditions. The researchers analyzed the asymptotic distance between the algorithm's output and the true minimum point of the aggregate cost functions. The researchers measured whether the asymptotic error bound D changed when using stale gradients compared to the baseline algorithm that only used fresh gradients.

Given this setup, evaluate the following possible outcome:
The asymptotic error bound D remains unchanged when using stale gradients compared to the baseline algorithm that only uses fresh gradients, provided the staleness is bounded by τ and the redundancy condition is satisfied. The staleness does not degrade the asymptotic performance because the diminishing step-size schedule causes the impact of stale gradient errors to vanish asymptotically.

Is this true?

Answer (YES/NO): YES